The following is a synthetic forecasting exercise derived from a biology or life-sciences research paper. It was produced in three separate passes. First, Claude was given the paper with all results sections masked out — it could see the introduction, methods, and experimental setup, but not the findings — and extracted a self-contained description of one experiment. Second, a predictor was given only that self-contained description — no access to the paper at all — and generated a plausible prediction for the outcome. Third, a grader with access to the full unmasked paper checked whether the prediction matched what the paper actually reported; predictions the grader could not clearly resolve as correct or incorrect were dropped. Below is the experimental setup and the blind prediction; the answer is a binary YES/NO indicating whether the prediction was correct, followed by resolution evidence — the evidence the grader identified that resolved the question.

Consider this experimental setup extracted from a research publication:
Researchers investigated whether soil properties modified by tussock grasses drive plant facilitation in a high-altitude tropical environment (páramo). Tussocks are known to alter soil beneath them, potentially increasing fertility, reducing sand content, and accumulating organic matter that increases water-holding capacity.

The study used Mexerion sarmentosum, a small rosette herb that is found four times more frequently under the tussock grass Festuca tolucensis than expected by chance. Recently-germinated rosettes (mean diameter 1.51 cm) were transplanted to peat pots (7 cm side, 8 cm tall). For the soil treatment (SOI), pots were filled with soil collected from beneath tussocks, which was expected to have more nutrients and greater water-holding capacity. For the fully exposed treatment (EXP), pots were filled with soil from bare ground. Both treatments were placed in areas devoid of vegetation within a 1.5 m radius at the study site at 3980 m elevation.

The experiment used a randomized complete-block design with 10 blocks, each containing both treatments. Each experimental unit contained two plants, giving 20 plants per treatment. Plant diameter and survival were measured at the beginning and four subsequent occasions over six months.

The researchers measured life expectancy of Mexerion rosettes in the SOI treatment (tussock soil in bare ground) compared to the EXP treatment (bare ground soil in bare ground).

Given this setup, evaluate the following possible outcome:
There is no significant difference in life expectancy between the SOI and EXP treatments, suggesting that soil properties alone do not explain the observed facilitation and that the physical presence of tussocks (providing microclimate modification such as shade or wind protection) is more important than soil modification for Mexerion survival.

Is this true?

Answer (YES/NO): YES